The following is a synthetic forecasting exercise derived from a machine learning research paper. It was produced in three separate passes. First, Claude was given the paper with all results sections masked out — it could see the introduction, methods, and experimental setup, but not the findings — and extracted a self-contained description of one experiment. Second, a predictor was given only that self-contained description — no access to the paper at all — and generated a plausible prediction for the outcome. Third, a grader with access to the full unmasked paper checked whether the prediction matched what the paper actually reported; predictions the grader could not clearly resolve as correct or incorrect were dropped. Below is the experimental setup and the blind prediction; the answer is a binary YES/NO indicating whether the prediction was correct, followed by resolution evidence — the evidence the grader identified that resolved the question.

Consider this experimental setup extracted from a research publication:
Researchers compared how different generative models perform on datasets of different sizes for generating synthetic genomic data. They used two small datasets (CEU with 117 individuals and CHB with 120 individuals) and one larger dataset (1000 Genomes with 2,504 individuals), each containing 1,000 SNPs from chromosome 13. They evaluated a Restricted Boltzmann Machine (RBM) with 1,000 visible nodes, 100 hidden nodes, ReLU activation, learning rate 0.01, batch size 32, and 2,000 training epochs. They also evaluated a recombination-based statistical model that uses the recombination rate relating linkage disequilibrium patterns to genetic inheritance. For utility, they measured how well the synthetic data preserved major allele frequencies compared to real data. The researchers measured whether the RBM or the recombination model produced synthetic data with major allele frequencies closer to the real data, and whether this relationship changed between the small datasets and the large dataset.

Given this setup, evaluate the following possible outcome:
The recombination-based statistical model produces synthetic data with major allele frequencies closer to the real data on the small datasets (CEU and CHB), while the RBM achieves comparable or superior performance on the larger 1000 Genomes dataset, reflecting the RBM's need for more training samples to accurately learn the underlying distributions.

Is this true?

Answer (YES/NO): YES